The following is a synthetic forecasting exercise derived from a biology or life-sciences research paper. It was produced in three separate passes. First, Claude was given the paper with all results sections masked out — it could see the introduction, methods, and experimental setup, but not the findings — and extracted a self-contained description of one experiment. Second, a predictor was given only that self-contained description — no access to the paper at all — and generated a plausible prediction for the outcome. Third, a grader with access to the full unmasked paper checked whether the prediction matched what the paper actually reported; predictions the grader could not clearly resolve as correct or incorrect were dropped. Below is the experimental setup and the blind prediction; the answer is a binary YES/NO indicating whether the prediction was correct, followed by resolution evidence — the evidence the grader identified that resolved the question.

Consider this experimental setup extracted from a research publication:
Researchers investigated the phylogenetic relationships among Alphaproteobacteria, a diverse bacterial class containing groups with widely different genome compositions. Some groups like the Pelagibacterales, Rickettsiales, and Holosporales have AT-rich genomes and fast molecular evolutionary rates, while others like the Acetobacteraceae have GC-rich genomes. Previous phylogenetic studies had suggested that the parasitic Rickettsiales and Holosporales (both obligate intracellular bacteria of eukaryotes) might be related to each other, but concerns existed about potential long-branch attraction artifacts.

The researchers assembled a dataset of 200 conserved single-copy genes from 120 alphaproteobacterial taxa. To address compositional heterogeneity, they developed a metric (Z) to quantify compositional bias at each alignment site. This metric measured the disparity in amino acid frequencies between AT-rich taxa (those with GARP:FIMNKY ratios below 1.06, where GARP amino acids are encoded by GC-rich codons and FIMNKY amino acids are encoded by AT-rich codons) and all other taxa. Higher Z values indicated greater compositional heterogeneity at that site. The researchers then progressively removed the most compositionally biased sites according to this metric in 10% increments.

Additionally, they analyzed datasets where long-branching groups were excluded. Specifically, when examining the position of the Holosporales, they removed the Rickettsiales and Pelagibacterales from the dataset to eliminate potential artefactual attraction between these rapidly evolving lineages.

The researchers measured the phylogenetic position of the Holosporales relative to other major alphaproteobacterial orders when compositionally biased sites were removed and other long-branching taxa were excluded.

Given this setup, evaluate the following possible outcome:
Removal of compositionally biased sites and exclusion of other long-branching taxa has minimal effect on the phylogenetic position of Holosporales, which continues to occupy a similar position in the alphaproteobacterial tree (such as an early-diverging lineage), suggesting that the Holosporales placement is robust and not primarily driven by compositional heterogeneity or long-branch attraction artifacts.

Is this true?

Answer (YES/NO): NO